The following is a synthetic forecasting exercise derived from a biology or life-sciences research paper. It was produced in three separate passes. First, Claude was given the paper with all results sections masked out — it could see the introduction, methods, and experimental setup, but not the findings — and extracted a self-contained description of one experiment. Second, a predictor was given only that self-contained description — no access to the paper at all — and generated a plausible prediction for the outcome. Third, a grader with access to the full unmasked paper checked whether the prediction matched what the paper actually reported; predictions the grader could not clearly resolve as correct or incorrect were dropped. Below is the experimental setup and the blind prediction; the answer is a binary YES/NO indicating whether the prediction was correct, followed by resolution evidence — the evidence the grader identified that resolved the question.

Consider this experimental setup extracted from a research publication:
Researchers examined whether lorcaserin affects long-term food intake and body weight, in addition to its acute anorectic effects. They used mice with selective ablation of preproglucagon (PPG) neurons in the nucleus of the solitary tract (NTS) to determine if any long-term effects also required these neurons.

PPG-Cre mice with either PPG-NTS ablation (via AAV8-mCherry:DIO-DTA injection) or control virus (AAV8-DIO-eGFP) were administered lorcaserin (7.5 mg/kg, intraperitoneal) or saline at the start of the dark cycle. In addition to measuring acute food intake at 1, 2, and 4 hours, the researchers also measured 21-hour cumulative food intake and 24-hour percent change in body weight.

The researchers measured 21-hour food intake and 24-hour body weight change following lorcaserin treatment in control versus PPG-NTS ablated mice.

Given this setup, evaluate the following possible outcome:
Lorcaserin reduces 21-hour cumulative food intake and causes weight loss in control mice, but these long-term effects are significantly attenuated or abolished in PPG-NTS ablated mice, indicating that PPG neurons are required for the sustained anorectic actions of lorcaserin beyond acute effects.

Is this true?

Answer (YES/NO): NO